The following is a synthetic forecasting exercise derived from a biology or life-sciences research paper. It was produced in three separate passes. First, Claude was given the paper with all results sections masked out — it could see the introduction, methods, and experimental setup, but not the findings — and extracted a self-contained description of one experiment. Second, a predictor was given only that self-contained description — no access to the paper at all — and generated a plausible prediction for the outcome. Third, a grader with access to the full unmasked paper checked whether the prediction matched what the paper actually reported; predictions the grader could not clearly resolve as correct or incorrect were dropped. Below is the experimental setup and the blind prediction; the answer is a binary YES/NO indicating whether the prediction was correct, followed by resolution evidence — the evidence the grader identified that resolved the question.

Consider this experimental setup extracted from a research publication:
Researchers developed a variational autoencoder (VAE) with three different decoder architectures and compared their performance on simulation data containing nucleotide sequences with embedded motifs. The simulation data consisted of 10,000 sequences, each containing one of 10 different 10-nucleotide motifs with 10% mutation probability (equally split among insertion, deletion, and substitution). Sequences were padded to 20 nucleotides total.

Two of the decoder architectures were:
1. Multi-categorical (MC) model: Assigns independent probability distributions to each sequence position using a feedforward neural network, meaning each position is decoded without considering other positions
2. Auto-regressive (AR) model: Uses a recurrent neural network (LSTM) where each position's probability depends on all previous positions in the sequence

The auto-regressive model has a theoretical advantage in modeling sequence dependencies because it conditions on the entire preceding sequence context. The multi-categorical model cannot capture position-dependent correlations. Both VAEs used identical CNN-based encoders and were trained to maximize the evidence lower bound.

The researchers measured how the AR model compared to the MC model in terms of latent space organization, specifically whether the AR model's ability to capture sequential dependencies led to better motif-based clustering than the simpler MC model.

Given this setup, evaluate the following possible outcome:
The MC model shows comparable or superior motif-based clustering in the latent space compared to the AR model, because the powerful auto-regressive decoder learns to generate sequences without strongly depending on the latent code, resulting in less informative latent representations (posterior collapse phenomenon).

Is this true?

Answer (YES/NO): YES